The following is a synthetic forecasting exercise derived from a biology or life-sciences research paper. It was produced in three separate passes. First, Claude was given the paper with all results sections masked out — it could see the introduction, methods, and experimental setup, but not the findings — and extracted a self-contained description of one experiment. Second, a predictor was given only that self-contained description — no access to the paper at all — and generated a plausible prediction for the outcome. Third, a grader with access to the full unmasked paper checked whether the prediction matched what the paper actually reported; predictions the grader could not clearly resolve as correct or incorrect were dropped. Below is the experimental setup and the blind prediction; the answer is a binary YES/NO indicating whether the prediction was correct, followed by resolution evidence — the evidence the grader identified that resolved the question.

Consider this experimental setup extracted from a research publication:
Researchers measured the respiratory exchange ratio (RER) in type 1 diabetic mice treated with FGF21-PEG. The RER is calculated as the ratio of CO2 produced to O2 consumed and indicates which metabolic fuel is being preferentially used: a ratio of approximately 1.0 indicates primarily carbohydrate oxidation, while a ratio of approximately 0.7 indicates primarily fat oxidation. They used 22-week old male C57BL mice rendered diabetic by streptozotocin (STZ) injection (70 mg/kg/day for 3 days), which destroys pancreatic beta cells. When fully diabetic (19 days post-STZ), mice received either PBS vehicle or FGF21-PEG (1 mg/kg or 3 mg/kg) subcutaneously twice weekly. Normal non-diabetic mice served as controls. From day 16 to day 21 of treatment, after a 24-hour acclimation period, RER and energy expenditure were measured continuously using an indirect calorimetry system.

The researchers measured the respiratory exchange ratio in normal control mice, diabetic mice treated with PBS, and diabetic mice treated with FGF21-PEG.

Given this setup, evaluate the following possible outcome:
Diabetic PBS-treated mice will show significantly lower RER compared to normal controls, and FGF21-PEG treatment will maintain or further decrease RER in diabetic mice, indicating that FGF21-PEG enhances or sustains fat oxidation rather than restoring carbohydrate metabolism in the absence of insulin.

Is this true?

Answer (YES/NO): NO